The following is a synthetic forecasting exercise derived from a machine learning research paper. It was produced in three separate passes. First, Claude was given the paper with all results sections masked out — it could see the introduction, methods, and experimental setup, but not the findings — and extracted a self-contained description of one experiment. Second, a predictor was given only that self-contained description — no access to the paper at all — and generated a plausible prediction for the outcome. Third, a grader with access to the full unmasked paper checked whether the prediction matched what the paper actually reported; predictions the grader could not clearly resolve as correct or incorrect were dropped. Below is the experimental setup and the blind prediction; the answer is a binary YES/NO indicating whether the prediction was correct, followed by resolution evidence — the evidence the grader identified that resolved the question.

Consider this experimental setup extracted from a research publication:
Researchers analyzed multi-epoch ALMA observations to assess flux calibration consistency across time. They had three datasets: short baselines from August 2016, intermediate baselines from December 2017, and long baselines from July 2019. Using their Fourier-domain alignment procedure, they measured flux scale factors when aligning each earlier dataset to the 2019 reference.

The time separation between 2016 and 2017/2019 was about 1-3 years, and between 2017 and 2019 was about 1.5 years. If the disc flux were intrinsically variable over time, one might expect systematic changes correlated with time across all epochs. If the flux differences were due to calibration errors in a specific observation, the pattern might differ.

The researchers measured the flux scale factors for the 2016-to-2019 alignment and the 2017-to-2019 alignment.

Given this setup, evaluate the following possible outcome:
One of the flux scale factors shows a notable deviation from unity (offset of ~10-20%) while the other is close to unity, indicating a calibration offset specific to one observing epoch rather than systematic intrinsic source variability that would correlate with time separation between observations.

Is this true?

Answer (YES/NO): YES